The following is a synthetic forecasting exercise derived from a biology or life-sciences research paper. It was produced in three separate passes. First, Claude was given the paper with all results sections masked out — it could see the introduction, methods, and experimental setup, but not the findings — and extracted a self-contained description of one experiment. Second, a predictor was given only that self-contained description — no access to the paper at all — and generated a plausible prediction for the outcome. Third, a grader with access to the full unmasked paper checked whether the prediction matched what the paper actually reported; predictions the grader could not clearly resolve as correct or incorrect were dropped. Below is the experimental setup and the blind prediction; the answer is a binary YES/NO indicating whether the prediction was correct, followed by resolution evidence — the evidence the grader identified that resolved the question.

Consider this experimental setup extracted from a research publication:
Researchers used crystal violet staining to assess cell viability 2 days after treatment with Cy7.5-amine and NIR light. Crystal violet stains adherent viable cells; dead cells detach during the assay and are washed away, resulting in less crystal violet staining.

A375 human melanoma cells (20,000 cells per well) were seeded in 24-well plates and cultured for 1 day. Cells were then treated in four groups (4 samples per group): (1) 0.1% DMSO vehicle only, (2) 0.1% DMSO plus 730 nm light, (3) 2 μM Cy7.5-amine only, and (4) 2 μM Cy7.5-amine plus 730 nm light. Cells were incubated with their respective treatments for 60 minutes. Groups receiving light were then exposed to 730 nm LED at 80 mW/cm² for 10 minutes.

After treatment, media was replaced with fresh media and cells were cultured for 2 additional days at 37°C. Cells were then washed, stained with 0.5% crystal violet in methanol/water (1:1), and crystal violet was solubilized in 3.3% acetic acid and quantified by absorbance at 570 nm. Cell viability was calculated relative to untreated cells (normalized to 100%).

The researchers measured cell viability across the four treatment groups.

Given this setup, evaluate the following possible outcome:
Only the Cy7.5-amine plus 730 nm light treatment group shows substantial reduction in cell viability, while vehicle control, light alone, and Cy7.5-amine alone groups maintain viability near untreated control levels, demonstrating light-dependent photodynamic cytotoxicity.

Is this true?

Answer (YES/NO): NO